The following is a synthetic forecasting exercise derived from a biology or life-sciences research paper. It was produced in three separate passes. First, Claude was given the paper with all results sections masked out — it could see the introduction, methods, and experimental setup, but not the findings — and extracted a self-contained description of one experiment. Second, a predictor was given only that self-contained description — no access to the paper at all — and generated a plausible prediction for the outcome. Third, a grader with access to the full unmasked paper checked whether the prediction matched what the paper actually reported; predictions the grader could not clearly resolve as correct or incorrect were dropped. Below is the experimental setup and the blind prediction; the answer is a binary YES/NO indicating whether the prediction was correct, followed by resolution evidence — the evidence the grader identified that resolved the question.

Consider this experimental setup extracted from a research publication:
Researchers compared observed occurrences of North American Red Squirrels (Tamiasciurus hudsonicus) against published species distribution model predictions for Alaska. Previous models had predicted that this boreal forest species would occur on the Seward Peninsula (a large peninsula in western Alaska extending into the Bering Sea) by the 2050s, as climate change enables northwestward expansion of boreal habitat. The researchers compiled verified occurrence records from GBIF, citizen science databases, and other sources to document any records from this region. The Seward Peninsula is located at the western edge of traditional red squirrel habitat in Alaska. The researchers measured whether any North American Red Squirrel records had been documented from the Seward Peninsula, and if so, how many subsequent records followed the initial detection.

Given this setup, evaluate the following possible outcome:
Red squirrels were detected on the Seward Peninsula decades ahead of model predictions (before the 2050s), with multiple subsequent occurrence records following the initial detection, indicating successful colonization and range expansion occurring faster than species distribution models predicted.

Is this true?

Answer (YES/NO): NO